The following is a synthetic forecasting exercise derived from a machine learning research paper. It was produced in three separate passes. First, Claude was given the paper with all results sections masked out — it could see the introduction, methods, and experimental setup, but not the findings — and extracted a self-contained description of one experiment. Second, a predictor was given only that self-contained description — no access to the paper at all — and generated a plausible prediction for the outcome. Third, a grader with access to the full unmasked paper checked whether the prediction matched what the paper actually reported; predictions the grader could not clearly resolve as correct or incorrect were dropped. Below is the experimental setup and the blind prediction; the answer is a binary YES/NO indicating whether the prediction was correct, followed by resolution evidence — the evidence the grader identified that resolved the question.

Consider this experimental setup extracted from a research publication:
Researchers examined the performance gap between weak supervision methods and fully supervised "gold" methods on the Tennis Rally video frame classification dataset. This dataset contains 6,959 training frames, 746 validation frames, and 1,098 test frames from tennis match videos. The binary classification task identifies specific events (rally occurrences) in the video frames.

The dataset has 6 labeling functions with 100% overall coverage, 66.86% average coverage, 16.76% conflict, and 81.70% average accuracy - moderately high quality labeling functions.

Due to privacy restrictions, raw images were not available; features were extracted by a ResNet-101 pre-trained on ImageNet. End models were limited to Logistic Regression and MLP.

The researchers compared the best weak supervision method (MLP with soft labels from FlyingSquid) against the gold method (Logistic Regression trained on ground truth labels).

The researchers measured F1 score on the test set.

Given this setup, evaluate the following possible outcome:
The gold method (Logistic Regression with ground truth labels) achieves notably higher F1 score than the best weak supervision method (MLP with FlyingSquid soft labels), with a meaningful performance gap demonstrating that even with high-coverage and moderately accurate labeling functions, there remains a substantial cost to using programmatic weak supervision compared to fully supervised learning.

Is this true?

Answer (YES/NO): NO